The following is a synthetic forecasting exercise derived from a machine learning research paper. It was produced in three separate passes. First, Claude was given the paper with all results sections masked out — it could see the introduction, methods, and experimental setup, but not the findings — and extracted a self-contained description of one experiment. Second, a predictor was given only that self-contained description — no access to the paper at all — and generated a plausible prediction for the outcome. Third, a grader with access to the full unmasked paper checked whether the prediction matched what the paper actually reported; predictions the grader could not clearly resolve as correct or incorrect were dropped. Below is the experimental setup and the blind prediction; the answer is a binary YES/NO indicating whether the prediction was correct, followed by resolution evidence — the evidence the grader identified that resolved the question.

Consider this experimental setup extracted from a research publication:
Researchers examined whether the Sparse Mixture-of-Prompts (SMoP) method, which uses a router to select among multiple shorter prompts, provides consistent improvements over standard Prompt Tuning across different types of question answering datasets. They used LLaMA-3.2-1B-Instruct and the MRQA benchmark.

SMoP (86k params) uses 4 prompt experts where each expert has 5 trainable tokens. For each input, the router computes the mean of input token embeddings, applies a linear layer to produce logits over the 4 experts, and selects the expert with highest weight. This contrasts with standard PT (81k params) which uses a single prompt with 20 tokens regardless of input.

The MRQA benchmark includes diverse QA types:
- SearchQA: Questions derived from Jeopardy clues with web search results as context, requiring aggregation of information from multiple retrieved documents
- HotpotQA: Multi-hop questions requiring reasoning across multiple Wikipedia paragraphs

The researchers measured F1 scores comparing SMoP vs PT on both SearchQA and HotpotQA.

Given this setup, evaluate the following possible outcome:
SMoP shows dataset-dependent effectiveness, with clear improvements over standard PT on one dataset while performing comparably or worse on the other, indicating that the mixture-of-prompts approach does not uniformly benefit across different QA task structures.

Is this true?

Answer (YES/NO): NO